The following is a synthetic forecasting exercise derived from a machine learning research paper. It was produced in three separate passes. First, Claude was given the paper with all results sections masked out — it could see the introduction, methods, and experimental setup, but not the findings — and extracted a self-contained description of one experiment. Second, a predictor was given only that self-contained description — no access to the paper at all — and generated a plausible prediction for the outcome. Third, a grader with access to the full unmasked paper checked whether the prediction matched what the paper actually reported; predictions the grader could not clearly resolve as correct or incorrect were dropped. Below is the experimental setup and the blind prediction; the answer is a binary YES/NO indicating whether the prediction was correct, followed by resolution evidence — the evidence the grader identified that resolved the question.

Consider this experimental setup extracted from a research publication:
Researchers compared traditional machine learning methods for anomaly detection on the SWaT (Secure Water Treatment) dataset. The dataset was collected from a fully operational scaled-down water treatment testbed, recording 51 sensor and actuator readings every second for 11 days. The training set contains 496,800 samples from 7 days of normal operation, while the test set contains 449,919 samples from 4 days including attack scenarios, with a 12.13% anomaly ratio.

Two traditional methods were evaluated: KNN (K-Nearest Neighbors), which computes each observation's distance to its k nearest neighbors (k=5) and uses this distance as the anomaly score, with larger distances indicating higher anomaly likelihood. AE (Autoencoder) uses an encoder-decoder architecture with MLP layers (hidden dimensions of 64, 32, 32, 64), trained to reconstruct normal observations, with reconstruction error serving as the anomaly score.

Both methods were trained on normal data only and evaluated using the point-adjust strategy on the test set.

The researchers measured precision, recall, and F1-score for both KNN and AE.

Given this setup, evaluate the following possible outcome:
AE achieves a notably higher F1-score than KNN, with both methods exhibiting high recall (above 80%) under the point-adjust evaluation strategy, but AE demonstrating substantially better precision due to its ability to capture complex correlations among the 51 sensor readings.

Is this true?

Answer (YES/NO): NO